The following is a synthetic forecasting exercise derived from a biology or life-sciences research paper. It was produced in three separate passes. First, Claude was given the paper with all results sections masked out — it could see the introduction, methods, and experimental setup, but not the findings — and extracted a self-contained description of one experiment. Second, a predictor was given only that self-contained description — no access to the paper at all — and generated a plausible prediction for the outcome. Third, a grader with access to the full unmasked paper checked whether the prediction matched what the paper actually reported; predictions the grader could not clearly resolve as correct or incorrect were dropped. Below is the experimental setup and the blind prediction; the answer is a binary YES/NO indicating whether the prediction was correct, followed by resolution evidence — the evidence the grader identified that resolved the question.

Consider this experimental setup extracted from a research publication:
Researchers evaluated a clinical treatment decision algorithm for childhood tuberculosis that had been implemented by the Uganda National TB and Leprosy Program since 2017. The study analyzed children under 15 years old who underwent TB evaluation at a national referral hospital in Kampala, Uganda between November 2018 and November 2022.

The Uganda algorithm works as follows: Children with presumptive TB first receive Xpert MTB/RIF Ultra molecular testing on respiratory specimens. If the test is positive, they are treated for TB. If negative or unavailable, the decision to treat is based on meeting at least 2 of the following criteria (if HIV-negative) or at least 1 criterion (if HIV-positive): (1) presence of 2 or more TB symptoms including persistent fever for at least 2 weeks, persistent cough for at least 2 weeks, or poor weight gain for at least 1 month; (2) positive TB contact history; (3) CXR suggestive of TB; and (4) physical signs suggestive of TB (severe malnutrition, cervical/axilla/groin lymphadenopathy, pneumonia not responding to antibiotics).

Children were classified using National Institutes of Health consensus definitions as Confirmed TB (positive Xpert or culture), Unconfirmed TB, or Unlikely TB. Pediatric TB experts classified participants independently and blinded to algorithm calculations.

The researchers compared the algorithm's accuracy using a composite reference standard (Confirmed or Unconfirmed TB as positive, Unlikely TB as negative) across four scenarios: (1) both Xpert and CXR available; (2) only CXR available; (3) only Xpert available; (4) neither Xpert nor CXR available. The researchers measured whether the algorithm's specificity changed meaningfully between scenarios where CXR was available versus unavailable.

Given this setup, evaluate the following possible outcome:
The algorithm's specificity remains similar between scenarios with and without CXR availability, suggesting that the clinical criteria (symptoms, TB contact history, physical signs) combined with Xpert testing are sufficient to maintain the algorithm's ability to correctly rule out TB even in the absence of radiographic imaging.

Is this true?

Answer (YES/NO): YES